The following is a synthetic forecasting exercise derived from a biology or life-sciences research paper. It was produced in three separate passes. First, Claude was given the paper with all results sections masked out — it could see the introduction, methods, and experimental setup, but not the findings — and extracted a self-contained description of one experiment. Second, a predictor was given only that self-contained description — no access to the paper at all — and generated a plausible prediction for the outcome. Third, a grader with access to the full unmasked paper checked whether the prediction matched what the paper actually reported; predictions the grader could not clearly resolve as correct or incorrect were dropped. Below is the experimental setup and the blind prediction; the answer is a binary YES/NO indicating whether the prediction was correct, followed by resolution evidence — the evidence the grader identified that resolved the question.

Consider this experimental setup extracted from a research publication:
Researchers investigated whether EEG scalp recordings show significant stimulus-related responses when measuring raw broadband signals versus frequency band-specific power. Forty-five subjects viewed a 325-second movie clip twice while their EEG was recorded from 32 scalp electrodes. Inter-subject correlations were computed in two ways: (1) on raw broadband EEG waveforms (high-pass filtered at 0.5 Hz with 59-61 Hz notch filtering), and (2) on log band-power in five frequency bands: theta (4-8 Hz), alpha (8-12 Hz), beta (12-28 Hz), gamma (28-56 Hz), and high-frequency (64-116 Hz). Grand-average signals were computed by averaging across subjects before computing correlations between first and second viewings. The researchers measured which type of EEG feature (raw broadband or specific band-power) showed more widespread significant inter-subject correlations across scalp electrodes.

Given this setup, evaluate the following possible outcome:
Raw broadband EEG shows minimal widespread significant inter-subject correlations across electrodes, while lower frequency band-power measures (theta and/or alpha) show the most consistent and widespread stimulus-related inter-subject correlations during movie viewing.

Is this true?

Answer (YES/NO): NO